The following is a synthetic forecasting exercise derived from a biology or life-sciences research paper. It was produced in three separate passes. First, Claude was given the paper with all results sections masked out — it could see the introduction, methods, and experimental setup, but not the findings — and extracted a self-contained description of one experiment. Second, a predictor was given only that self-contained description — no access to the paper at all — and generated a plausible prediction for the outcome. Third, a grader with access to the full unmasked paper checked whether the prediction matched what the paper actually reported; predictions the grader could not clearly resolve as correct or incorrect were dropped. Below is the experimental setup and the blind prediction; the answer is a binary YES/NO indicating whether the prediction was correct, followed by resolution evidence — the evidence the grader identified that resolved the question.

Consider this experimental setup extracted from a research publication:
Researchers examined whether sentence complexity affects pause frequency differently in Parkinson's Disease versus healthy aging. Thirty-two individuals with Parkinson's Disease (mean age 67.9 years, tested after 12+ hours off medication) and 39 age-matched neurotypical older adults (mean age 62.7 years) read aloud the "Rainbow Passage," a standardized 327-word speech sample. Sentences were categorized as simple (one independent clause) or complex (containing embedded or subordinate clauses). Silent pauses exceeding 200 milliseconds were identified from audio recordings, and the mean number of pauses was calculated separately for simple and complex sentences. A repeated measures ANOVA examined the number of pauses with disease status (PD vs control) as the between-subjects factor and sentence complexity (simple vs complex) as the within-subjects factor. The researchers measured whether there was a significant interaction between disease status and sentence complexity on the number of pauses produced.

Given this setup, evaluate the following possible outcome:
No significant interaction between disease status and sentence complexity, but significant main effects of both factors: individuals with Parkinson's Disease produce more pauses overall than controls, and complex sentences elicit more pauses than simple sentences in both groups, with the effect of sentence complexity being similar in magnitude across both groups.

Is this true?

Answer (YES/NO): NO